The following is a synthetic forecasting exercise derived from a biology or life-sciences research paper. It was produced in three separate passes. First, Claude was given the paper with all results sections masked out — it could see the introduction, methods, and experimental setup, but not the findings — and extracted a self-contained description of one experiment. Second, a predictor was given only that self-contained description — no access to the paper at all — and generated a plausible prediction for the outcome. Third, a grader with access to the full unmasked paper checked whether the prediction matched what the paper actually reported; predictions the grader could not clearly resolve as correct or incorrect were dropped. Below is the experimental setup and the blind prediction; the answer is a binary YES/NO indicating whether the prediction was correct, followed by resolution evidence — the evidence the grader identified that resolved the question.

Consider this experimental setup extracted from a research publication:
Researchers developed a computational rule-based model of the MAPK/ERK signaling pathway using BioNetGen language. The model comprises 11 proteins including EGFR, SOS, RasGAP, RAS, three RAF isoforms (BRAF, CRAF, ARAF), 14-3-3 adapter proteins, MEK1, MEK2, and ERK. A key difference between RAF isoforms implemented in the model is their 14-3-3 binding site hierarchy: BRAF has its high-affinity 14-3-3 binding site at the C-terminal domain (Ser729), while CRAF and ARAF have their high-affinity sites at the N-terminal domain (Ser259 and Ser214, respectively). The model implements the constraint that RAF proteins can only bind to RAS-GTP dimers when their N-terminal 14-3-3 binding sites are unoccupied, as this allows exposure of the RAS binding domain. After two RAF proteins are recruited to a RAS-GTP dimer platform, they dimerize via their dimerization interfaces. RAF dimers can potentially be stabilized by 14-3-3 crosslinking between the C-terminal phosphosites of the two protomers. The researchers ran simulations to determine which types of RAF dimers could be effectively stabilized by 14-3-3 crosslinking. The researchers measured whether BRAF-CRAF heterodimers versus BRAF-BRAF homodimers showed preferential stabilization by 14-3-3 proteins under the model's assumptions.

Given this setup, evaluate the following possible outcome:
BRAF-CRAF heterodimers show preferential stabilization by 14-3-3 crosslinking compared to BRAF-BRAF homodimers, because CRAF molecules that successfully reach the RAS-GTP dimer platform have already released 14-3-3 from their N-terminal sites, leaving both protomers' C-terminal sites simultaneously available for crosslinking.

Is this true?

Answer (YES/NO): YES